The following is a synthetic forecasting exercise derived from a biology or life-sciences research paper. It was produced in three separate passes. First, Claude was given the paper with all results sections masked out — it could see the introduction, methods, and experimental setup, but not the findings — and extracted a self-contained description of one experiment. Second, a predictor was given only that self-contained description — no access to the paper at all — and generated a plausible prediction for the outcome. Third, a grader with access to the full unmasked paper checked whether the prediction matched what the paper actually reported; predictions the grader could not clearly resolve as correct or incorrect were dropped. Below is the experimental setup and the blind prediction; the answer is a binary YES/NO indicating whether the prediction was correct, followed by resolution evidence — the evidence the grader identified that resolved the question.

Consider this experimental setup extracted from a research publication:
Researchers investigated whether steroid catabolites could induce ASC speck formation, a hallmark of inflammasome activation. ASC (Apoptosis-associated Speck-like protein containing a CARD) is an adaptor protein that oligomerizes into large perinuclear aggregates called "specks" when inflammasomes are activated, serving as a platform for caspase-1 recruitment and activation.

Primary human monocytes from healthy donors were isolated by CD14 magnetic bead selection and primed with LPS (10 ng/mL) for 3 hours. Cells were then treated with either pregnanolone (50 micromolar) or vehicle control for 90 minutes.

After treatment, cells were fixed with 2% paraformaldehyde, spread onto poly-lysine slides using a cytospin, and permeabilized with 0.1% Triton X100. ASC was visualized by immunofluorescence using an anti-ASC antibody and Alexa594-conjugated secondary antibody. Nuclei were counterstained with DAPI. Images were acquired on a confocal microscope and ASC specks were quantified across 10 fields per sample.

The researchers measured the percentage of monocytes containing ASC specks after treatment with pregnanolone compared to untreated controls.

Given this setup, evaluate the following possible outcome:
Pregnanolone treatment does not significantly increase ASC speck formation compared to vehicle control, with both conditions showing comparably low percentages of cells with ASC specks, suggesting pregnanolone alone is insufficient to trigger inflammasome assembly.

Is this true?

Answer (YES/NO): NO